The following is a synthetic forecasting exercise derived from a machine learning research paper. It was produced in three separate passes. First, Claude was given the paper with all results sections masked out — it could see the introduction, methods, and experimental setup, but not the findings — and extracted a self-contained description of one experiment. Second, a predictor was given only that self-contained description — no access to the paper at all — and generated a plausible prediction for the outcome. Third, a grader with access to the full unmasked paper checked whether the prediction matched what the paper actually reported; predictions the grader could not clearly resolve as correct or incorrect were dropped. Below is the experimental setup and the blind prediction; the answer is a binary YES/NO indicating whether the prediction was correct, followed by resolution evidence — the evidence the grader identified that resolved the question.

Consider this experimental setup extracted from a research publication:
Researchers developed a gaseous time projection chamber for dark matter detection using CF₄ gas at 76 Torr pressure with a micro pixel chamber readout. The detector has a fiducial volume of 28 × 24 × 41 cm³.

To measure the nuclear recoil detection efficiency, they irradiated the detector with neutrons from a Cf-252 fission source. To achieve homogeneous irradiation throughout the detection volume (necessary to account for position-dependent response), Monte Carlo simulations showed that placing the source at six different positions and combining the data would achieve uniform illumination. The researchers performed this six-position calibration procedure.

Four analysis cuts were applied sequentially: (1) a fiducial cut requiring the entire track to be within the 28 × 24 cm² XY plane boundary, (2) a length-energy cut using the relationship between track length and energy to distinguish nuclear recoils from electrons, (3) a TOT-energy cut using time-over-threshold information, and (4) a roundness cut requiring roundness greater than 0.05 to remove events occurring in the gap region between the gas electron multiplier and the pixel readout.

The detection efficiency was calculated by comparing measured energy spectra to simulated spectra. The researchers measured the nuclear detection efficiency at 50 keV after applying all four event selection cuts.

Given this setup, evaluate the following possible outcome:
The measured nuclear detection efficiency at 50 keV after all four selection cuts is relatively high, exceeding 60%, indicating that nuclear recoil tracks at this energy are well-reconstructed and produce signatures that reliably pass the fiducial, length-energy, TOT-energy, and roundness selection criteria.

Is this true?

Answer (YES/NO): NO